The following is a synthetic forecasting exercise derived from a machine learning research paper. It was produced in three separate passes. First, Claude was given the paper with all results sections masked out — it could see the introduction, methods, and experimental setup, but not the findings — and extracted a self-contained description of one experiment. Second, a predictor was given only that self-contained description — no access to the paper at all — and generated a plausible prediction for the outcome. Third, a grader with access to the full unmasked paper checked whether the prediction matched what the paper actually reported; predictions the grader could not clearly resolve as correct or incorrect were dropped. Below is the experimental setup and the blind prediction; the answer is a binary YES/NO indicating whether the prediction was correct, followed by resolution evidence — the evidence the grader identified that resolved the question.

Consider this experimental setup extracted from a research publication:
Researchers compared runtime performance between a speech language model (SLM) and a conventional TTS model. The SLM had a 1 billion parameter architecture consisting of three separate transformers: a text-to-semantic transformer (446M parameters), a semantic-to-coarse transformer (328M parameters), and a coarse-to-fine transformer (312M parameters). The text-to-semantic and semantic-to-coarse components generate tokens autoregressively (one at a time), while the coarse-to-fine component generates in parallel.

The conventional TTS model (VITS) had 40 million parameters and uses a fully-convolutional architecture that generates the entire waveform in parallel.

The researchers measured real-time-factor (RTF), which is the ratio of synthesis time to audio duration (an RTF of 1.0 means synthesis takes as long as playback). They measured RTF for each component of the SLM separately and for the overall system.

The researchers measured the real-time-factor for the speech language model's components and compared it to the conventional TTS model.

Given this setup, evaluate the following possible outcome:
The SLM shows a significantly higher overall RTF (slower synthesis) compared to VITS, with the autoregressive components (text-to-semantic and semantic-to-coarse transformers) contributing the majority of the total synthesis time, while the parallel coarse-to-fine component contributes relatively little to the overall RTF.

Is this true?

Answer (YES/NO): YES